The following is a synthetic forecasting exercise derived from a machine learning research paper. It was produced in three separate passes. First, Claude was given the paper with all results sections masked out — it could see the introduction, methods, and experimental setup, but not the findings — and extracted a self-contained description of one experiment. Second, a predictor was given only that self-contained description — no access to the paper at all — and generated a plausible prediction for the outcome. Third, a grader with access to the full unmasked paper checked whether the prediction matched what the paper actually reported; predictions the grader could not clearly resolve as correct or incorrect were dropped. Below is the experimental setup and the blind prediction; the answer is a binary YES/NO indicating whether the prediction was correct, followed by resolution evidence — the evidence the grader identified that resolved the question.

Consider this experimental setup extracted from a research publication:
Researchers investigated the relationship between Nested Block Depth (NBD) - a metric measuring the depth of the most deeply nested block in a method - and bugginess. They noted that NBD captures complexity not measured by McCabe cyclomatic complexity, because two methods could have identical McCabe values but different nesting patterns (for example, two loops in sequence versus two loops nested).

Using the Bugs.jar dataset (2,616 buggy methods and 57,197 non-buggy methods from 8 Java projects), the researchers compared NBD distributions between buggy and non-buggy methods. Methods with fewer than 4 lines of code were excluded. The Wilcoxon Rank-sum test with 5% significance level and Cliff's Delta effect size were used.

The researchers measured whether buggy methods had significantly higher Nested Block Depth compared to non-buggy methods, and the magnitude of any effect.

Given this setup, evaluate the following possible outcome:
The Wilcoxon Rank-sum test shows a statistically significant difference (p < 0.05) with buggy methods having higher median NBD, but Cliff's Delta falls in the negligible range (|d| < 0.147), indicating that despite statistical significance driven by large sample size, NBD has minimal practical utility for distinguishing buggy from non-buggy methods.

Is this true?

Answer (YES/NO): NO